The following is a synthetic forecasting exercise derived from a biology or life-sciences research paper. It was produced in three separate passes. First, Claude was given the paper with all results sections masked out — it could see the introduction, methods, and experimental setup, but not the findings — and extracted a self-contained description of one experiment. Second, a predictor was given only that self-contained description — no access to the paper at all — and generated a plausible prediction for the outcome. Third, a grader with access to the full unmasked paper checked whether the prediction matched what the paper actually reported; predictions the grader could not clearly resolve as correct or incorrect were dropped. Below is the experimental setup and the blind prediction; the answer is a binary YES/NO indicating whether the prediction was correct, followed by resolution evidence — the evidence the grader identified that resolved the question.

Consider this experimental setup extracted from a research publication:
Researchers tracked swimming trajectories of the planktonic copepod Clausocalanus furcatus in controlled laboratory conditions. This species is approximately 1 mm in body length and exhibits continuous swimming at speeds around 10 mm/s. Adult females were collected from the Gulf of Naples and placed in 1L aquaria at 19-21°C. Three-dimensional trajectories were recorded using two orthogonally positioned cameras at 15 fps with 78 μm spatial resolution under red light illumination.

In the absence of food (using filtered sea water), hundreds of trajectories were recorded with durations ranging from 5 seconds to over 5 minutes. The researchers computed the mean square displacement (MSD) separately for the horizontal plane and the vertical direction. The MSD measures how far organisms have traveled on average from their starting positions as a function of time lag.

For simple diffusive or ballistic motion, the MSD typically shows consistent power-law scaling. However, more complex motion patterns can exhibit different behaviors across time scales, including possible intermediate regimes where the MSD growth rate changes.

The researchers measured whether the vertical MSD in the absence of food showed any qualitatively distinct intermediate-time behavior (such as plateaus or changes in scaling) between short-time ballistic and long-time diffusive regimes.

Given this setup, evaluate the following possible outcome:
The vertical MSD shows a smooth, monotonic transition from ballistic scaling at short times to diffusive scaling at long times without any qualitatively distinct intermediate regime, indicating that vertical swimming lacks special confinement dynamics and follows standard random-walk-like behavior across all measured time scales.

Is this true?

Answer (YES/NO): YES